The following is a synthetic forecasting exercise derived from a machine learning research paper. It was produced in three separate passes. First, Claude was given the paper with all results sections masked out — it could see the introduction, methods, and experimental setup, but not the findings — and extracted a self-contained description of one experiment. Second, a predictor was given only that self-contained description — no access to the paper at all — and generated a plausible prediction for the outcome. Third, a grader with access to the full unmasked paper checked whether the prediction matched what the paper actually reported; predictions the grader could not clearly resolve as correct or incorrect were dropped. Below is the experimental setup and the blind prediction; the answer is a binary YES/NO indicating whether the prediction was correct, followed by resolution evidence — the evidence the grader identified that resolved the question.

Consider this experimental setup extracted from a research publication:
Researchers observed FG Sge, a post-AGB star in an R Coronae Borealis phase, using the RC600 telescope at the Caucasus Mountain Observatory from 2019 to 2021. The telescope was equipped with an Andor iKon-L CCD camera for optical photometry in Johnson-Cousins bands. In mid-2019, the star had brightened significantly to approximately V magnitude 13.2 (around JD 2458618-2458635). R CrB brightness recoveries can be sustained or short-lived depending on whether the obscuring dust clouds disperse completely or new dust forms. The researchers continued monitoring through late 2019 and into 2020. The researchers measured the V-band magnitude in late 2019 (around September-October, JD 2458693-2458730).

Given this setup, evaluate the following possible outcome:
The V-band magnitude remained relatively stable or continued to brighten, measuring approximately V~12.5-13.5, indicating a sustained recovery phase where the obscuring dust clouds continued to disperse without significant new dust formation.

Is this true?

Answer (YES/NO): NO